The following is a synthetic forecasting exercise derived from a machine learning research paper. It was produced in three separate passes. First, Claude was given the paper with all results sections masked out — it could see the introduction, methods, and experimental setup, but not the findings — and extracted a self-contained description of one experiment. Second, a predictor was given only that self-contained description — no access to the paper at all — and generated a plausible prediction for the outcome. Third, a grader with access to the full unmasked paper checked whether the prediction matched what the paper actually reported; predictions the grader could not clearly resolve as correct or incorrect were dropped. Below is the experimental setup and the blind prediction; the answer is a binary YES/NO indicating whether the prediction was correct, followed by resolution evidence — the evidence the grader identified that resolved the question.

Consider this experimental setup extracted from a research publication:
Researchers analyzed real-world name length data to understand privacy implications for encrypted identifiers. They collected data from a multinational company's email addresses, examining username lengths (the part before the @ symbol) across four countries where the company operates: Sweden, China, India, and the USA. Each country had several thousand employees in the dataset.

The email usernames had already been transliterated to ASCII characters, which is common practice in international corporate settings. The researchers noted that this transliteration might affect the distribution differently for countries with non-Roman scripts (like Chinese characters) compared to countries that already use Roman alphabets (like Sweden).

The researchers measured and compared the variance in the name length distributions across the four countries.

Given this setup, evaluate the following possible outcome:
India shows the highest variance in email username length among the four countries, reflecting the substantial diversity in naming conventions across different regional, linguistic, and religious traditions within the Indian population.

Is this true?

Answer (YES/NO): NO